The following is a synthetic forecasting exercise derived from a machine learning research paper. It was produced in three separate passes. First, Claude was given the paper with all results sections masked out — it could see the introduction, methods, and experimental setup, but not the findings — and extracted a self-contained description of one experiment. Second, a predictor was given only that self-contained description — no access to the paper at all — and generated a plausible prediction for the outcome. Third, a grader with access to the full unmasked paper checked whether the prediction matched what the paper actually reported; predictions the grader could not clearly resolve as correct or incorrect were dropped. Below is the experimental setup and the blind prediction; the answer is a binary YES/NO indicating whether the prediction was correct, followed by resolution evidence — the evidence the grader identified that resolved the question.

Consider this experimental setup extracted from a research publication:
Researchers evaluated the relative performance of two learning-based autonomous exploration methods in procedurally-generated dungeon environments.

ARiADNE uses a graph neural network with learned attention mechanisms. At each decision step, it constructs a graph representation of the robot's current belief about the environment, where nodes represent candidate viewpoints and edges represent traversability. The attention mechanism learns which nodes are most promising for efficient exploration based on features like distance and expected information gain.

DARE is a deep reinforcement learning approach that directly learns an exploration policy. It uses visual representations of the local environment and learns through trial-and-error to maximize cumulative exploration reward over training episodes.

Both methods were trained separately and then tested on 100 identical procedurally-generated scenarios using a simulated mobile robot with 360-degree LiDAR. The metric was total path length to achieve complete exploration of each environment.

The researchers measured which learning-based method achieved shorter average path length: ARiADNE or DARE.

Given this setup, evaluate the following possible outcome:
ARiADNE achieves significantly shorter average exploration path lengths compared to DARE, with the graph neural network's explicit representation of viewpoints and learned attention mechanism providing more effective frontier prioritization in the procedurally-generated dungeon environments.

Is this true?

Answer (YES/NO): NO